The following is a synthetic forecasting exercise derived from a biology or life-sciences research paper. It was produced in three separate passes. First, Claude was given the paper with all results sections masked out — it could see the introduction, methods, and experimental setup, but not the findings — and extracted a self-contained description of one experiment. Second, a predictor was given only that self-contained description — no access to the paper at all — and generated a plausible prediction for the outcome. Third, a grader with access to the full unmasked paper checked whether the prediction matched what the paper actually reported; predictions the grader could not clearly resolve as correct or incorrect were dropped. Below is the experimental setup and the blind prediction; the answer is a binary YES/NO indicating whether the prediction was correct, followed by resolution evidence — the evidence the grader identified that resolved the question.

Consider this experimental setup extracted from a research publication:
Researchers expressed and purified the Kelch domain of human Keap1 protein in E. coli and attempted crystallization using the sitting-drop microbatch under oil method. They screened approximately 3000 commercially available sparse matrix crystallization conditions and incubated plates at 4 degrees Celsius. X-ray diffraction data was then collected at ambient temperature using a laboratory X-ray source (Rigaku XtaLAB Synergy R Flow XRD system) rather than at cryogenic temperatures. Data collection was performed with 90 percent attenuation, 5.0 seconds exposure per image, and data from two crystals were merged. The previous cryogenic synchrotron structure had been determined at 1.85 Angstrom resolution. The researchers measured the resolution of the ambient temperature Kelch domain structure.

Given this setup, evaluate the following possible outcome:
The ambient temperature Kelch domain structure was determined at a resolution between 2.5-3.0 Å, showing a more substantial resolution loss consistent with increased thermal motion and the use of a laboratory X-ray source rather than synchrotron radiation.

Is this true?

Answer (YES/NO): YES